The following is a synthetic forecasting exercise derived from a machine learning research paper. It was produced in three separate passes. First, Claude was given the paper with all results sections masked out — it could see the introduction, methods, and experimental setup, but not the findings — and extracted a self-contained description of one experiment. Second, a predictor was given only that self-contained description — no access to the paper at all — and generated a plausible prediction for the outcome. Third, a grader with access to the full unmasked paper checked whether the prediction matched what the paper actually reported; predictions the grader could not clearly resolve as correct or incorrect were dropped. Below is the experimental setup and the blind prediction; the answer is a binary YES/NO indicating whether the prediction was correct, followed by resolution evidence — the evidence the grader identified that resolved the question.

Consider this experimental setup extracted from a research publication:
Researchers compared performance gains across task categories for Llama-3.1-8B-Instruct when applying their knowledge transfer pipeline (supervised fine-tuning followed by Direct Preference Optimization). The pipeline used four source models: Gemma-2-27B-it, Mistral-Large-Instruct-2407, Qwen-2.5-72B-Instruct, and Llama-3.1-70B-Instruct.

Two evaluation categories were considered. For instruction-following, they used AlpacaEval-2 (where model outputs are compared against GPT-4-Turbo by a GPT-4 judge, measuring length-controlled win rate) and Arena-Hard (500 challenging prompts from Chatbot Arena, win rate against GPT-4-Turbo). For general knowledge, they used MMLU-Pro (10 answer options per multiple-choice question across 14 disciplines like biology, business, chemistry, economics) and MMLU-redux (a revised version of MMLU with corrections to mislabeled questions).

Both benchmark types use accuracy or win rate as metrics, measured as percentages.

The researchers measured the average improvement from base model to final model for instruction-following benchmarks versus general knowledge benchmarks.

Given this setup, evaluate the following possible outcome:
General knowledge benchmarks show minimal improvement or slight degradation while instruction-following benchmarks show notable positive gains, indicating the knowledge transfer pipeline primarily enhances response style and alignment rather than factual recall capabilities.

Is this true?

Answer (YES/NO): YES